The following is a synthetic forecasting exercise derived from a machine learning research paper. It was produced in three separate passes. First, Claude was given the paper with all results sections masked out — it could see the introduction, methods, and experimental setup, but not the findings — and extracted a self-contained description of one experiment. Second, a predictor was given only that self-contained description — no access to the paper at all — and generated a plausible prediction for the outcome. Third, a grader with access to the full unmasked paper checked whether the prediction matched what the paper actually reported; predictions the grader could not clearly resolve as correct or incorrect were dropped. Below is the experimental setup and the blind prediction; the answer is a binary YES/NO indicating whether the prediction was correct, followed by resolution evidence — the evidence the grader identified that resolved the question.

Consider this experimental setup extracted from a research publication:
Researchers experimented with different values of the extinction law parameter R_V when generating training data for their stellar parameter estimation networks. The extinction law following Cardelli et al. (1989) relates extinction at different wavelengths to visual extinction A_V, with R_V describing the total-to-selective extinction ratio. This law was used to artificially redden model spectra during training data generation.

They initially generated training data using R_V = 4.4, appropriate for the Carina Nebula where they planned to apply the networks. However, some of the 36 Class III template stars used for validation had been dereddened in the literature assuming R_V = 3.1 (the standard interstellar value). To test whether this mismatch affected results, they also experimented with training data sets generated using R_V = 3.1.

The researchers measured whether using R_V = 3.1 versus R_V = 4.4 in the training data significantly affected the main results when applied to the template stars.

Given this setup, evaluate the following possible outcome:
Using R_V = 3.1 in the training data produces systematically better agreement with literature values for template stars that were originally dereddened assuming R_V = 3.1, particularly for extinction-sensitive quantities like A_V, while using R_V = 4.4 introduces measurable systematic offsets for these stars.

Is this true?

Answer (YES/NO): NO